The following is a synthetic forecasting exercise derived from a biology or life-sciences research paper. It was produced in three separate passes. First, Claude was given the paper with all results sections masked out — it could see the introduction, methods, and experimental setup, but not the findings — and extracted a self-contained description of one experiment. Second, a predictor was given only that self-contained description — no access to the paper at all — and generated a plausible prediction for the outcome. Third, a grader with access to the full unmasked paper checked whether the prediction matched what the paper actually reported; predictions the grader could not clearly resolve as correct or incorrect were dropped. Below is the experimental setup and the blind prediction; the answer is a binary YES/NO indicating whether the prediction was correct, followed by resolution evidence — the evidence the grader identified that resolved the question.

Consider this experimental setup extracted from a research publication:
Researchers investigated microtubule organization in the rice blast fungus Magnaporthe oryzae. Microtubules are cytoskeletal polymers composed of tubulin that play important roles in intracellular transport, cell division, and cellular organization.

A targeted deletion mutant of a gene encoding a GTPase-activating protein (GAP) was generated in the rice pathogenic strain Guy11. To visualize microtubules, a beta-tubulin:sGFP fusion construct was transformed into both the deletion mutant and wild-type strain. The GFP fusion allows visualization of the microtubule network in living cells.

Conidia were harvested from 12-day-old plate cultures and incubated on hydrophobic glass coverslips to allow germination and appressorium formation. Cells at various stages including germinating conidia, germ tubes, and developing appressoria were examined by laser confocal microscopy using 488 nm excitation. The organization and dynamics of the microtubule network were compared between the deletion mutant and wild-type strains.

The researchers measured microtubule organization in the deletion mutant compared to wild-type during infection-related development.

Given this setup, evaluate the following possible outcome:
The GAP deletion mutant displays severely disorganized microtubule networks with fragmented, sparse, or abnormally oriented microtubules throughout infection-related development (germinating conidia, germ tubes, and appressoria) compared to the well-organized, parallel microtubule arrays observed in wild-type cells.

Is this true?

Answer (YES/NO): NO